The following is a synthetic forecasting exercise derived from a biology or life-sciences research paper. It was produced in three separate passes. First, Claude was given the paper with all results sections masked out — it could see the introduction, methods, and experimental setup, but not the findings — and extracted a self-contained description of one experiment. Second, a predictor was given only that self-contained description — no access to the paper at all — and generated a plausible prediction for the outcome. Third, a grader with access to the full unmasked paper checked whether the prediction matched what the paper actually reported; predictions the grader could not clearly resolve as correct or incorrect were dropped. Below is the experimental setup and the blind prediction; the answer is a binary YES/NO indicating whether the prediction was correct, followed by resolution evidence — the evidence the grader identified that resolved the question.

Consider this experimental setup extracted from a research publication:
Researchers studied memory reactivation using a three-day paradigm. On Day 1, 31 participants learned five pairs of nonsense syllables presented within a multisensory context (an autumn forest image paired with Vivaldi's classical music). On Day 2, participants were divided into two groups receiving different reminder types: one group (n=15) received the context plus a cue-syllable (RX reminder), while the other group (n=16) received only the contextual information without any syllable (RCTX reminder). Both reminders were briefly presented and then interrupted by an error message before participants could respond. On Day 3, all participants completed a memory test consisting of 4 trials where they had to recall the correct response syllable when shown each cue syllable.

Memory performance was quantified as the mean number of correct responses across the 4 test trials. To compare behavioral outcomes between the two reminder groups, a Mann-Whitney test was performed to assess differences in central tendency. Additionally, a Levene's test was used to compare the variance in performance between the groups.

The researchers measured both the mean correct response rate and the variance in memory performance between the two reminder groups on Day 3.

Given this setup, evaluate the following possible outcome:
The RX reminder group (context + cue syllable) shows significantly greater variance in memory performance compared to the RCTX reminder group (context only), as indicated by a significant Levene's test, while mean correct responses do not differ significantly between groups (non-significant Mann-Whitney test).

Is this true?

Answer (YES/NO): NO